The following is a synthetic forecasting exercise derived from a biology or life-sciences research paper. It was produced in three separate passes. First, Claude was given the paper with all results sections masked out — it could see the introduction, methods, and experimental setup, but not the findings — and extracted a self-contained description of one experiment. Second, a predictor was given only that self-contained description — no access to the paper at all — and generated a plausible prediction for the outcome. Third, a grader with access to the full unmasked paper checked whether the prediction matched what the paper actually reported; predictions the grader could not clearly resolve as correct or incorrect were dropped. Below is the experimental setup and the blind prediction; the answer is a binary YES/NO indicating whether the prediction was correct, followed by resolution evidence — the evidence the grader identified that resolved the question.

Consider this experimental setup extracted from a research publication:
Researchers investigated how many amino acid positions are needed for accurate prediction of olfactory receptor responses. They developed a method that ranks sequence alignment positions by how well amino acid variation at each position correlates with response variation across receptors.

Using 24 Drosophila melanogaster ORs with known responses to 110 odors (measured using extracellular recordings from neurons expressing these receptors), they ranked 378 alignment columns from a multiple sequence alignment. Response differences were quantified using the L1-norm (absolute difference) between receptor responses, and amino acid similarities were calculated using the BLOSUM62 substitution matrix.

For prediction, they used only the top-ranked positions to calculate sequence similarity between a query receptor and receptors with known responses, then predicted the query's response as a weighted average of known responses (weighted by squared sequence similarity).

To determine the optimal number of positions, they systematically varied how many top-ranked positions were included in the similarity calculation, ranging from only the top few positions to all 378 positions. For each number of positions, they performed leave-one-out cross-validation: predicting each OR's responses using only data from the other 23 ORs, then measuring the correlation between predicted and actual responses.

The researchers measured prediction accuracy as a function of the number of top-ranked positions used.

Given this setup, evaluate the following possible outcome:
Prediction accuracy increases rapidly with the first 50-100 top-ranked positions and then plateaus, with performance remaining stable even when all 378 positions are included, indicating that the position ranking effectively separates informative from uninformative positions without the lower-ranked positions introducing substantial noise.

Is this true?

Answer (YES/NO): NO